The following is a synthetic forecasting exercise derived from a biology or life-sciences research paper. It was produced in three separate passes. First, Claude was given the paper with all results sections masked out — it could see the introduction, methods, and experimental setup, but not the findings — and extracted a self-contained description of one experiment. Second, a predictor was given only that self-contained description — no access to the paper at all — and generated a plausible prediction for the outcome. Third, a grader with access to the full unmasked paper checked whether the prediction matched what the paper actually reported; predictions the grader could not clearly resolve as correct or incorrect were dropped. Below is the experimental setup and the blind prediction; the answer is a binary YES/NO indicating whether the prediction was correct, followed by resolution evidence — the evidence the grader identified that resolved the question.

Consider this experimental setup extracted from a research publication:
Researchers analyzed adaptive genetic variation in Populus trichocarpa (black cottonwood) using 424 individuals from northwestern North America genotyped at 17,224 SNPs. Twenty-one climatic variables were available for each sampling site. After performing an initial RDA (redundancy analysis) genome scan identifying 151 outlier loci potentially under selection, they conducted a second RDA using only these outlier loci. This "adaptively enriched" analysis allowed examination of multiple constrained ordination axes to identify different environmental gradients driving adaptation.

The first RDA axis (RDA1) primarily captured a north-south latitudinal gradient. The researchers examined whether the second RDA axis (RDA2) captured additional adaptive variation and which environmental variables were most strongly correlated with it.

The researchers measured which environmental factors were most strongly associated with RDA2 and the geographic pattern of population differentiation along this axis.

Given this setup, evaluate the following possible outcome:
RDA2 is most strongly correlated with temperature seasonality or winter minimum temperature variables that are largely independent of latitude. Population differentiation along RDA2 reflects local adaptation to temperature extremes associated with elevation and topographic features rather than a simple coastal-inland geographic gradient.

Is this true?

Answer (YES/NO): NO